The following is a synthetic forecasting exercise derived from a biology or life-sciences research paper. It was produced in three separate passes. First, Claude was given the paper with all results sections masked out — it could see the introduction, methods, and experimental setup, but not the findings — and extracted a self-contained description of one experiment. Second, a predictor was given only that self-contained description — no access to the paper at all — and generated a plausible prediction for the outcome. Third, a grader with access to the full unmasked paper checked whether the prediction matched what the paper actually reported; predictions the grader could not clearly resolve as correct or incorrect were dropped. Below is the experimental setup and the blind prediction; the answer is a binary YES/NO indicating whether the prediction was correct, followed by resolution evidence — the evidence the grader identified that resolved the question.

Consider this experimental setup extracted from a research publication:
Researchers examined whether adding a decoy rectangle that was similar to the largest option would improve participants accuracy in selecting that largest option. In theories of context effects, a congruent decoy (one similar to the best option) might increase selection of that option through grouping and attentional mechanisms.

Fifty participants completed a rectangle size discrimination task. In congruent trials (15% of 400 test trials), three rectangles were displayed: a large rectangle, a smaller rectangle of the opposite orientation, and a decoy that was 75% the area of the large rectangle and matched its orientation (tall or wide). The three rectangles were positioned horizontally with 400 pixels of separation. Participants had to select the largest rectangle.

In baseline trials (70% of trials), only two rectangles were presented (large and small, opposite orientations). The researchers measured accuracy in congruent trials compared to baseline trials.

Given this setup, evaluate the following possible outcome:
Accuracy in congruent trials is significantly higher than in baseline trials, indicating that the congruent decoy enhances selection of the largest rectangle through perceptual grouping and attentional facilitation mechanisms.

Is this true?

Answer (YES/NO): NO